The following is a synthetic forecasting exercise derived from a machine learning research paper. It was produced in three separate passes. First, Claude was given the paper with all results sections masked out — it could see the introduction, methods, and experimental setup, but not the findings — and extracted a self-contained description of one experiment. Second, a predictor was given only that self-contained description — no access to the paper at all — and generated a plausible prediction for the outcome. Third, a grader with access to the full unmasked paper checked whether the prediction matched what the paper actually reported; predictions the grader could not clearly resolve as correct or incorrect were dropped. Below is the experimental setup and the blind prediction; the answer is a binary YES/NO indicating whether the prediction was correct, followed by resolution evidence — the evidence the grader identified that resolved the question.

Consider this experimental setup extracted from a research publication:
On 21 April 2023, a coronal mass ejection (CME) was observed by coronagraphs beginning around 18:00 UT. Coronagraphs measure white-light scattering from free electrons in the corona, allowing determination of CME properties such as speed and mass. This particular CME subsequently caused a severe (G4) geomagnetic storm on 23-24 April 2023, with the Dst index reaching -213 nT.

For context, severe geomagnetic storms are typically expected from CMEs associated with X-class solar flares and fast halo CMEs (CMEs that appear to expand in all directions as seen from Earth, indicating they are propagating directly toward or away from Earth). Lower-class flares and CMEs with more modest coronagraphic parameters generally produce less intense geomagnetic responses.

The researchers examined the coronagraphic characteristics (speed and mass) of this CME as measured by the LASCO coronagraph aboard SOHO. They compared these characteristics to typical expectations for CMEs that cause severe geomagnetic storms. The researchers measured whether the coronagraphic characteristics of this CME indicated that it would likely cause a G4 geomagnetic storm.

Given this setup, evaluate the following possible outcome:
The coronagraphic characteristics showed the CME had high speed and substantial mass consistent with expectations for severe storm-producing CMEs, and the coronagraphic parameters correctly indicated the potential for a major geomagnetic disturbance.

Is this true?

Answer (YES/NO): NO